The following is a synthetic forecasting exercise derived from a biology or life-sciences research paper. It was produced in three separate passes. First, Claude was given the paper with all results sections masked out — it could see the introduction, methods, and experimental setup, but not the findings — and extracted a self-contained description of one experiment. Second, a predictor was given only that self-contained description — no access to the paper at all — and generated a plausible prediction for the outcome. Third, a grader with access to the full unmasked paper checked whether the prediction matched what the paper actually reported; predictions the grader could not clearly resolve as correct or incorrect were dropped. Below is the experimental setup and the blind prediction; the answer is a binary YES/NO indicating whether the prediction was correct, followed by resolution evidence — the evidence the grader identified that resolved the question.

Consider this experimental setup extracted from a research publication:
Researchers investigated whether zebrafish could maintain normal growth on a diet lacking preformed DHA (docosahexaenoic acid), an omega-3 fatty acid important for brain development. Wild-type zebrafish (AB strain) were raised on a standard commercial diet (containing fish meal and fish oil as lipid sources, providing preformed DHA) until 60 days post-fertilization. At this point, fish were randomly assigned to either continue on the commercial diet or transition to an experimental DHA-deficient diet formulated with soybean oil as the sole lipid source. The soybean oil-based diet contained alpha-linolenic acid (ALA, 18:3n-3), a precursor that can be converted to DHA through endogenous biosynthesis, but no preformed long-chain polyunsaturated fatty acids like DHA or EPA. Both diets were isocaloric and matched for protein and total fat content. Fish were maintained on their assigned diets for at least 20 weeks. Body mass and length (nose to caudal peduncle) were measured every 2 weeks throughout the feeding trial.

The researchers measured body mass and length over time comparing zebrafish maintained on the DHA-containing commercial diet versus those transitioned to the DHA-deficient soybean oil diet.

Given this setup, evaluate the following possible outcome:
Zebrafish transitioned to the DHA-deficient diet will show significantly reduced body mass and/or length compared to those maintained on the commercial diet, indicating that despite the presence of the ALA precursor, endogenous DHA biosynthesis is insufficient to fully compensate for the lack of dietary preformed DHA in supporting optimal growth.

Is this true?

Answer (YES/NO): NO